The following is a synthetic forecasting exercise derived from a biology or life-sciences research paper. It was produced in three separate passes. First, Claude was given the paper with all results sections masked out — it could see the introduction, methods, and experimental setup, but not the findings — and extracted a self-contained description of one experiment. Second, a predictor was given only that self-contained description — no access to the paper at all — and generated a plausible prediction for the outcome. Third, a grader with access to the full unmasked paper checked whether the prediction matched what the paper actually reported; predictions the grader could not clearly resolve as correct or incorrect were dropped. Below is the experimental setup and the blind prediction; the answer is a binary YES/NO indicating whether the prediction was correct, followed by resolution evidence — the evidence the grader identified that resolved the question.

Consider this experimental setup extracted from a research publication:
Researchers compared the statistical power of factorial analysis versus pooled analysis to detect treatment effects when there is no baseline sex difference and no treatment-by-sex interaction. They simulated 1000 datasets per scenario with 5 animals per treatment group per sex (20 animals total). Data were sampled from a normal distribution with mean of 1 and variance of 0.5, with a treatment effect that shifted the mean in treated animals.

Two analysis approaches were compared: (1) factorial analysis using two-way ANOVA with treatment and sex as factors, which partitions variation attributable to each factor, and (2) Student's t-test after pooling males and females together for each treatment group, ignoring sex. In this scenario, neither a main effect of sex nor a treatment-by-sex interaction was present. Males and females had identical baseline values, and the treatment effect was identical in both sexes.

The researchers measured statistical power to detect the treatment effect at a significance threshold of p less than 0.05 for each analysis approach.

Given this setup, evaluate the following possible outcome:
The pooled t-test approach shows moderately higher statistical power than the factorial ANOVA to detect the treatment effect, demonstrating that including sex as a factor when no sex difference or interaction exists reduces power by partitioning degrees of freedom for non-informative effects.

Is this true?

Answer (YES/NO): NO